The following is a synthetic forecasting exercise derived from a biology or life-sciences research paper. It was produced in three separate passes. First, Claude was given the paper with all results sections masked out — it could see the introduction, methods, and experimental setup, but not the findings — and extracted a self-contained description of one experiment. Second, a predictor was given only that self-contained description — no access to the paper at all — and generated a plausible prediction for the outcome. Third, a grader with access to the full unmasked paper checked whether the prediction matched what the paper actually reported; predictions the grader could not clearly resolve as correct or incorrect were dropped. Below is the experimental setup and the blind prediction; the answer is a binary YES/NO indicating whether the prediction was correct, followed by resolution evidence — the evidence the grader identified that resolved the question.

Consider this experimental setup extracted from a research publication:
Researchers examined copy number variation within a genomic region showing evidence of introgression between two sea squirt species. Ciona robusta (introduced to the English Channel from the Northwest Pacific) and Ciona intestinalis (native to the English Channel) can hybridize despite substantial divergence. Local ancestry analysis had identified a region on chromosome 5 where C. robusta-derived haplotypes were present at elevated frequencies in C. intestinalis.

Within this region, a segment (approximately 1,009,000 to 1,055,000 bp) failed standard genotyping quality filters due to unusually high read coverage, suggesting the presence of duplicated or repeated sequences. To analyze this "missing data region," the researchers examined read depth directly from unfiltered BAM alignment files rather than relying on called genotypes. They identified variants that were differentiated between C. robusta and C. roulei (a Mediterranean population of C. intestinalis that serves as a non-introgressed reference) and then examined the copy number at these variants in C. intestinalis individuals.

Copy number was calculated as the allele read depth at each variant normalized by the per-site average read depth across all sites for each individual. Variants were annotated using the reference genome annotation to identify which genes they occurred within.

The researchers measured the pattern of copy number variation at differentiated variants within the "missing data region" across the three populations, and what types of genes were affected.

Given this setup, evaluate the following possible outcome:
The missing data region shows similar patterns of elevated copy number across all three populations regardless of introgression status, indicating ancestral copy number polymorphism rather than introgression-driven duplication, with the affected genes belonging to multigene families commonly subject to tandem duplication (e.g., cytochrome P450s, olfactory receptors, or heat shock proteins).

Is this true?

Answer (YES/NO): NO